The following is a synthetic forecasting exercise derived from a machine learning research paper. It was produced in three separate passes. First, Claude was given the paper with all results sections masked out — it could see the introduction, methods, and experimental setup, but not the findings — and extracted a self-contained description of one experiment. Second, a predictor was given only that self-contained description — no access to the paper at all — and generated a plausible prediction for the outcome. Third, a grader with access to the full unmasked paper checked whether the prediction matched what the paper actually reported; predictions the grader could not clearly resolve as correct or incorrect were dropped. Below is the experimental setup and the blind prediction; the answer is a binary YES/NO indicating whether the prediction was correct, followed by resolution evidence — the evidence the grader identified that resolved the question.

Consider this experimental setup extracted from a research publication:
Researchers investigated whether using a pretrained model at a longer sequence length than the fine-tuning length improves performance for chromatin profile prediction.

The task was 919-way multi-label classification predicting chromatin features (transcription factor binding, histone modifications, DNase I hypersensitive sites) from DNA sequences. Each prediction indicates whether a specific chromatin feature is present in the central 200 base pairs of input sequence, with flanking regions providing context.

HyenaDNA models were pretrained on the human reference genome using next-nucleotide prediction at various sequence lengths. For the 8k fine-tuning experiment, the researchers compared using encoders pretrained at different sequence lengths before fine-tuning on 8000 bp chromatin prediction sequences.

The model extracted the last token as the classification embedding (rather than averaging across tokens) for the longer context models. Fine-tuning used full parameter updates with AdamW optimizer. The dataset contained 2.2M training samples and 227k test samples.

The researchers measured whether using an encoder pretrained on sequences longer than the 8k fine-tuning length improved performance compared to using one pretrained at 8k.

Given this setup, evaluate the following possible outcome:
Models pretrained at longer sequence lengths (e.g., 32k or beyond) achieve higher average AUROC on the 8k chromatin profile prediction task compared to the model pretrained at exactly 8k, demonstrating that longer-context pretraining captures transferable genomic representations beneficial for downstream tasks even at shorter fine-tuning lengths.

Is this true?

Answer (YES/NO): YES